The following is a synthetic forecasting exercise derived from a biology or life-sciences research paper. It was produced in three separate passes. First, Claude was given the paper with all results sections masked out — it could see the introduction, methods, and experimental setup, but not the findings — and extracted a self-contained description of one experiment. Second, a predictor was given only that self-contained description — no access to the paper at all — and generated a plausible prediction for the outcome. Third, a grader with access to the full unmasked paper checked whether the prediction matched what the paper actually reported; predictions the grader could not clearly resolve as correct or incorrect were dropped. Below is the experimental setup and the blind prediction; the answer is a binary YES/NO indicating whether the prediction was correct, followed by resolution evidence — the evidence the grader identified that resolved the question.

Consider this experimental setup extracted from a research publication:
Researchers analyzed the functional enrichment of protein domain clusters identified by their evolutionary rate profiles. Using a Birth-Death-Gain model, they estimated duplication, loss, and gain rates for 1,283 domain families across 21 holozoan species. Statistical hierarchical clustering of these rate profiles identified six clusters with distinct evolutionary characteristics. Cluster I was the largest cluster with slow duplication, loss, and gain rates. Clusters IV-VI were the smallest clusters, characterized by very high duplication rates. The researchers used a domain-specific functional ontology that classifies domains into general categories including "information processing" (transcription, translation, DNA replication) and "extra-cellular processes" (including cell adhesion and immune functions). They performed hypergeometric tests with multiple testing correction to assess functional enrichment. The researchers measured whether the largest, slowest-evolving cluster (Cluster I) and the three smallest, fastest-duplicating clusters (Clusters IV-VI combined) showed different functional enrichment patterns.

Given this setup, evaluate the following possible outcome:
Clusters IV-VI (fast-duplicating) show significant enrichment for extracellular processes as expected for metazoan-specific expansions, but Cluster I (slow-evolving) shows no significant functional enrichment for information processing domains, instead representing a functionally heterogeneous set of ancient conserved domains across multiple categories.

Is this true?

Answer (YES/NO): NO